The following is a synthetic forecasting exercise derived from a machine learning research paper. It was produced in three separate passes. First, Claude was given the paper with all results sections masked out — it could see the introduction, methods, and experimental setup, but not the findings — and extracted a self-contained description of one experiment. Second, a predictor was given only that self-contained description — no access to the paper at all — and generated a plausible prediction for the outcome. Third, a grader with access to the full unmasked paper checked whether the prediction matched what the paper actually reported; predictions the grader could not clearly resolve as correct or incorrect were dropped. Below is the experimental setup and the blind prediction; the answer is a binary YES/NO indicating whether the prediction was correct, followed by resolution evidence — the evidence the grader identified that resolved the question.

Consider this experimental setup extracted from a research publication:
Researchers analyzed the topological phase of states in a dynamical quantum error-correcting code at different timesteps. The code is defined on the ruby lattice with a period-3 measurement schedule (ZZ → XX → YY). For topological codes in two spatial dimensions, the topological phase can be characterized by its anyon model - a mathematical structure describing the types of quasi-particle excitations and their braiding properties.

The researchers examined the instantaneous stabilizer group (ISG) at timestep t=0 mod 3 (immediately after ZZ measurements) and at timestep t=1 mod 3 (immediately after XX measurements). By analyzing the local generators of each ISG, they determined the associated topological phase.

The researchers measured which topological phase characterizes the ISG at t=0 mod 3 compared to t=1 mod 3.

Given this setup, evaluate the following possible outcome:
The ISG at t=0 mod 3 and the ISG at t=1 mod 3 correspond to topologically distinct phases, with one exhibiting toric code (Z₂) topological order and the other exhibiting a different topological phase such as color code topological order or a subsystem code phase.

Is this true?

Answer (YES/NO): NO